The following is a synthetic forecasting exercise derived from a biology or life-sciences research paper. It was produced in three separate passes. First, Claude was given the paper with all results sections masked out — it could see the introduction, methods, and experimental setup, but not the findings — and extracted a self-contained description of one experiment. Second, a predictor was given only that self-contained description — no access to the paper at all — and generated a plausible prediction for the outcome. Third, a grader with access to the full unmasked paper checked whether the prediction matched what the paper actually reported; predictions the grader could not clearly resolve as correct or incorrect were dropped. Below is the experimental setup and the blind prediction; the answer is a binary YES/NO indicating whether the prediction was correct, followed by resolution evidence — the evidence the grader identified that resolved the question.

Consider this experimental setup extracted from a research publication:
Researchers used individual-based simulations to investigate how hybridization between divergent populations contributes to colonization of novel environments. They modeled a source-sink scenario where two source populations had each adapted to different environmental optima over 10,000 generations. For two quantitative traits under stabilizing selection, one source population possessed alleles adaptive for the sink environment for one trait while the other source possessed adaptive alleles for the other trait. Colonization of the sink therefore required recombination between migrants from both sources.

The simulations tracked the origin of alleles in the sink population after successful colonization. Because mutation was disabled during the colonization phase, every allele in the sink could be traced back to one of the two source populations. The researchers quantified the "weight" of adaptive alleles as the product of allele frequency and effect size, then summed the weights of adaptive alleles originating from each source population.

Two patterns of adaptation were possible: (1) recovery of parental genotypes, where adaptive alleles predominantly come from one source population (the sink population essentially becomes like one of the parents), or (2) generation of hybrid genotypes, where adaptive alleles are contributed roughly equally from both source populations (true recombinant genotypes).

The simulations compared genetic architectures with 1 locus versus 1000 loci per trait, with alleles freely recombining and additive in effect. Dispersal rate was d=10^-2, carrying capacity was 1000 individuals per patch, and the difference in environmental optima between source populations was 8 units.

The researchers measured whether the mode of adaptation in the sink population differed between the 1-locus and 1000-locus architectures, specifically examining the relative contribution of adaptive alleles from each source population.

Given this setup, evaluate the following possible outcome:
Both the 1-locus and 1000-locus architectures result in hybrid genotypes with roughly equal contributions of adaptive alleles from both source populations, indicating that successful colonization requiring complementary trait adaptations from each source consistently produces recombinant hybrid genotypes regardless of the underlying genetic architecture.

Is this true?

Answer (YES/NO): NO